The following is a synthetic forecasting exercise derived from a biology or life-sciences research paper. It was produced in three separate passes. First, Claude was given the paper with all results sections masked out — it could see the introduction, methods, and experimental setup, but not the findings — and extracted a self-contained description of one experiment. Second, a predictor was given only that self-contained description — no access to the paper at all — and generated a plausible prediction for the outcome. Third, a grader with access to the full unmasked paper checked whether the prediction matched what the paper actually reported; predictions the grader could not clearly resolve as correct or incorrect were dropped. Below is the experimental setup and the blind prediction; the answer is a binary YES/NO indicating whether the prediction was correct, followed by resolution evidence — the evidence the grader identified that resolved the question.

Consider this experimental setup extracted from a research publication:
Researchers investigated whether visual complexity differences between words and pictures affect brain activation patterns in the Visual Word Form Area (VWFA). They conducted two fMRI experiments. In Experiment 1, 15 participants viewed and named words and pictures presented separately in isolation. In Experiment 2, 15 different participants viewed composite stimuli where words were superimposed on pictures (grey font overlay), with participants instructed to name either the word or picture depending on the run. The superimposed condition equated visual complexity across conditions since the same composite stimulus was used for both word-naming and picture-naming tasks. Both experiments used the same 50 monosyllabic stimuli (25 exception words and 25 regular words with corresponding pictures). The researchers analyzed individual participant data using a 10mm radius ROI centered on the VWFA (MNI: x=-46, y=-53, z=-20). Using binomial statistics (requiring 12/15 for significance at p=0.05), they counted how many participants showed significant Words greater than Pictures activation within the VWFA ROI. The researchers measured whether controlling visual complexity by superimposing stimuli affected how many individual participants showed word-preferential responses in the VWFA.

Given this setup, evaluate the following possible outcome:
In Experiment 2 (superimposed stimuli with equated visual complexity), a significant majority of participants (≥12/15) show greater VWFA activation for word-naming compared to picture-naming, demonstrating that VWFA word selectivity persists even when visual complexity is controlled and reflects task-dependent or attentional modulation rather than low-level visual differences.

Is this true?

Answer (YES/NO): NO